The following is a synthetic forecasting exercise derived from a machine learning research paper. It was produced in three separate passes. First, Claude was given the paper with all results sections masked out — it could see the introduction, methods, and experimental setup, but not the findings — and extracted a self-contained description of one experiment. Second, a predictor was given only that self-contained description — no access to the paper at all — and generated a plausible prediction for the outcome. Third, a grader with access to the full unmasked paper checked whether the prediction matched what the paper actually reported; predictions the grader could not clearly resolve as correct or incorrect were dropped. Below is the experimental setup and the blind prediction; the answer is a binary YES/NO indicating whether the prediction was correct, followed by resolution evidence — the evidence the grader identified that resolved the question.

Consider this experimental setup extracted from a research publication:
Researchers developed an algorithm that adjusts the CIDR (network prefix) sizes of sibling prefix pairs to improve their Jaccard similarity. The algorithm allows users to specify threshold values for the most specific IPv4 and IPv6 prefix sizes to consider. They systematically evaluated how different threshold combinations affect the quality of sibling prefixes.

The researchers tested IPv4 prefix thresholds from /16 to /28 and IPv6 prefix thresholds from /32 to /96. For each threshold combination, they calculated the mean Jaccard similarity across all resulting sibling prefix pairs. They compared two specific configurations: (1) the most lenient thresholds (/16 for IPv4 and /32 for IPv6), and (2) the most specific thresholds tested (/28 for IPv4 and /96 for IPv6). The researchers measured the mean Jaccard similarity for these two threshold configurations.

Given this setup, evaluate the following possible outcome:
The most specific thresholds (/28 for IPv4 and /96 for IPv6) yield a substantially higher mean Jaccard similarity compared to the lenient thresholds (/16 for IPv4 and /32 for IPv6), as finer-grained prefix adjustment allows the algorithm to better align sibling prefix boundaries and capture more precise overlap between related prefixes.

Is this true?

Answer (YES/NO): YES